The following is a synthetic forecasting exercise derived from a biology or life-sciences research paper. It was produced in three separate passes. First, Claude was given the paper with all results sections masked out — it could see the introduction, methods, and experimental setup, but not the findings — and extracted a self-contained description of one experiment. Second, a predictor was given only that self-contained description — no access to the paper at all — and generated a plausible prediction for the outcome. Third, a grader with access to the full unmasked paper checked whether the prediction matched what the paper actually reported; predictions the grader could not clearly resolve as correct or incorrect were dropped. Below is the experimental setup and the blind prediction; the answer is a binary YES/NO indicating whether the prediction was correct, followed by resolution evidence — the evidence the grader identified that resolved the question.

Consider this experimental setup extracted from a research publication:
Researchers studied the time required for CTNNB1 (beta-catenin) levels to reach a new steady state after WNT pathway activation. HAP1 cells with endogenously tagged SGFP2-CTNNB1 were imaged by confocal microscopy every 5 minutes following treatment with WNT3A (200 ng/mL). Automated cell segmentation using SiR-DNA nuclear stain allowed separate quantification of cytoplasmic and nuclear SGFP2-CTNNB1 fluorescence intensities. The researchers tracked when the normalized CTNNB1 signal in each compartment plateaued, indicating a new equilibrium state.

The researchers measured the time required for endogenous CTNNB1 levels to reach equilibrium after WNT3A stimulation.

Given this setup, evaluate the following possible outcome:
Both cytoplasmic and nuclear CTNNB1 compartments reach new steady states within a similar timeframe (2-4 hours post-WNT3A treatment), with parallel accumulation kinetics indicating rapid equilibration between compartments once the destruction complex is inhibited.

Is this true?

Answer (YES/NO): NO